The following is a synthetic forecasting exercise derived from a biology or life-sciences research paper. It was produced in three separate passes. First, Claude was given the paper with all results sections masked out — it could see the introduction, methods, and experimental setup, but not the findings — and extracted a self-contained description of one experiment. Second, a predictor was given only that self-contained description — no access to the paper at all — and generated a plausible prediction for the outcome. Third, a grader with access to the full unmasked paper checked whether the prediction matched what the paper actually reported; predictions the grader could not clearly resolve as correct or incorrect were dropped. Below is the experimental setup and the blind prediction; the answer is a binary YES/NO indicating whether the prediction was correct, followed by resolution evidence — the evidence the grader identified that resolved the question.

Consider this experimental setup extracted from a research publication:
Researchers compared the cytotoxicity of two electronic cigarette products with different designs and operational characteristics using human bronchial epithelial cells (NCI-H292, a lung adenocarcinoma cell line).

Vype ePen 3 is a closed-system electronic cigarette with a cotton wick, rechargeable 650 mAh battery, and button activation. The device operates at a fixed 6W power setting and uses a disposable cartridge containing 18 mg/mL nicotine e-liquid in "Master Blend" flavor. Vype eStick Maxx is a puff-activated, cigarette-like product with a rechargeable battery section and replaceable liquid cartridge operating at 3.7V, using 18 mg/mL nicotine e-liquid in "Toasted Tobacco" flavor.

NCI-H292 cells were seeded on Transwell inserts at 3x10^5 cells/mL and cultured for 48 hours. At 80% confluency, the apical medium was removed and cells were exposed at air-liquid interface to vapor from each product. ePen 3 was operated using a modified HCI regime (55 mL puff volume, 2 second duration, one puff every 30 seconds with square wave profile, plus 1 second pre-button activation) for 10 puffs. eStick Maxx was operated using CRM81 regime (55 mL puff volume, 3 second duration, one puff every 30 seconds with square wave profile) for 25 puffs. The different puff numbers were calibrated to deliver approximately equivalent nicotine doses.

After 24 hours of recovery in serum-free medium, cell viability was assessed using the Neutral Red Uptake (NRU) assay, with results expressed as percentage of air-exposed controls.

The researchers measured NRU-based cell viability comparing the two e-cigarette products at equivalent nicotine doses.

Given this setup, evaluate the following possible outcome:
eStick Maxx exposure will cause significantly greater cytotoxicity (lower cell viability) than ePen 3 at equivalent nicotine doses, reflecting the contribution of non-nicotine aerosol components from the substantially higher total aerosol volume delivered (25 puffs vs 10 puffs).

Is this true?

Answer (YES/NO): NO